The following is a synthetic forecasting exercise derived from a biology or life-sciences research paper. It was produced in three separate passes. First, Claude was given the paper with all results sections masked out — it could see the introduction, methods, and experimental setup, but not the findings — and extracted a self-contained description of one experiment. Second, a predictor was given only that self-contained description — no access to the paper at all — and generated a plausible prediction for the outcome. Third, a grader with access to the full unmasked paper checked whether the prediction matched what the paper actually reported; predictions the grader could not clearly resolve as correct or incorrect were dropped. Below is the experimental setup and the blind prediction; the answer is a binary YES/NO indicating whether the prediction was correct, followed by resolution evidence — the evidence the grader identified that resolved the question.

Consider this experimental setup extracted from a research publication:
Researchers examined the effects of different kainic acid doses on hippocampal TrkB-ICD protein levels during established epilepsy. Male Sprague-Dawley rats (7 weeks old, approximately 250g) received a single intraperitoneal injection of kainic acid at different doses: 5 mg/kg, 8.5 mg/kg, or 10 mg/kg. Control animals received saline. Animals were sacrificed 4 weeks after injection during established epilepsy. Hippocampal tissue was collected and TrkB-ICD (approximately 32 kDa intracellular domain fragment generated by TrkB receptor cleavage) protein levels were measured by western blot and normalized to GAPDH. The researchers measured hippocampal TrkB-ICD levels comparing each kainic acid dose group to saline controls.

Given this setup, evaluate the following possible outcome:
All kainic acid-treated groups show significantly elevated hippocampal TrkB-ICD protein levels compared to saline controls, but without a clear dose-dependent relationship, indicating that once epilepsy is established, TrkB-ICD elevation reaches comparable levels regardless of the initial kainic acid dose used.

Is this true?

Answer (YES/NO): NO